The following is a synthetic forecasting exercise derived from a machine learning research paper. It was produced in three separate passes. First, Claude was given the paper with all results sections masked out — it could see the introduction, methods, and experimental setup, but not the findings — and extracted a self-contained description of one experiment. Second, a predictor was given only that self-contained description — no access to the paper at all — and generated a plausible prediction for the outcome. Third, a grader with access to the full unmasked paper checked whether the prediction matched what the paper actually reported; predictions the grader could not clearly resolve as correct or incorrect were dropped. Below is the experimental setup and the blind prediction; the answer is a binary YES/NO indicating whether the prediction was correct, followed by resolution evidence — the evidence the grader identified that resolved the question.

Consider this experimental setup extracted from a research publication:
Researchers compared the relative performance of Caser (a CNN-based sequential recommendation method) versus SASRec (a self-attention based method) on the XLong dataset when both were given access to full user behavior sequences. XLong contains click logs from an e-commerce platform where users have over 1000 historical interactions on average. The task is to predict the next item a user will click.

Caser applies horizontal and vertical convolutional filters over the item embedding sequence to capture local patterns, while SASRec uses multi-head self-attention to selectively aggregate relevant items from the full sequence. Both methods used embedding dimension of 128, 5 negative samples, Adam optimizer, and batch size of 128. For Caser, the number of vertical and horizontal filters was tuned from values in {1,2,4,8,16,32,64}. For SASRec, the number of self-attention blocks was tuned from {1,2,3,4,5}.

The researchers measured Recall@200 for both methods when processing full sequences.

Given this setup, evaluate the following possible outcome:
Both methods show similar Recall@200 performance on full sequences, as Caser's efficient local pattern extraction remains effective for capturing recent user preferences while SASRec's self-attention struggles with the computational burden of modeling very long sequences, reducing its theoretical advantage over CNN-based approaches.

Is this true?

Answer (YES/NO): NO